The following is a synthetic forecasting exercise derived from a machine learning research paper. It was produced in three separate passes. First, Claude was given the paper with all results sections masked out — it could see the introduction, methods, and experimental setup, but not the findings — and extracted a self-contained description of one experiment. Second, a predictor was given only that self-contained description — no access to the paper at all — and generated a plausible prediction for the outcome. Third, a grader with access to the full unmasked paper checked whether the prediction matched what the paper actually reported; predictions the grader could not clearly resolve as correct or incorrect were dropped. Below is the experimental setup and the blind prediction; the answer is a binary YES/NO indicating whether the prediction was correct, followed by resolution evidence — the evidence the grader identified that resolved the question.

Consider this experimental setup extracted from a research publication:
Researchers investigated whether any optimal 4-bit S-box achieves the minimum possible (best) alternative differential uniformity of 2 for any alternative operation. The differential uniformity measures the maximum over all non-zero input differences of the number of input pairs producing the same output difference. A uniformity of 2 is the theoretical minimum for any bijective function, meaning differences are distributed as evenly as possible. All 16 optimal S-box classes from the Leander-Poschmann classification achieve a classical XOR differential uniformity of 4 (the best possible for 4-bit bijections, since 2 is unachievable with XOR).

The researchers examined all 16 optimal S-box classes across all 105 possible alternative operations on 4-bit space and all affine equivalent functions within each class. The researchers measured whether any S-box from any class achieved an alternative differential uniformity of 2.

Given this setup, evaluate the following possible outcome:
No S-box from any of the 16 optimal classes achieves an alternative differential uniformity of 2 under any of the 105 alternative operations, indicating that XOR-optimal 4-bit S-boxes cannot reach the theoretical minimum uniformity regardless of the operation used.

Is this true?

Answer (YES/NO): YES